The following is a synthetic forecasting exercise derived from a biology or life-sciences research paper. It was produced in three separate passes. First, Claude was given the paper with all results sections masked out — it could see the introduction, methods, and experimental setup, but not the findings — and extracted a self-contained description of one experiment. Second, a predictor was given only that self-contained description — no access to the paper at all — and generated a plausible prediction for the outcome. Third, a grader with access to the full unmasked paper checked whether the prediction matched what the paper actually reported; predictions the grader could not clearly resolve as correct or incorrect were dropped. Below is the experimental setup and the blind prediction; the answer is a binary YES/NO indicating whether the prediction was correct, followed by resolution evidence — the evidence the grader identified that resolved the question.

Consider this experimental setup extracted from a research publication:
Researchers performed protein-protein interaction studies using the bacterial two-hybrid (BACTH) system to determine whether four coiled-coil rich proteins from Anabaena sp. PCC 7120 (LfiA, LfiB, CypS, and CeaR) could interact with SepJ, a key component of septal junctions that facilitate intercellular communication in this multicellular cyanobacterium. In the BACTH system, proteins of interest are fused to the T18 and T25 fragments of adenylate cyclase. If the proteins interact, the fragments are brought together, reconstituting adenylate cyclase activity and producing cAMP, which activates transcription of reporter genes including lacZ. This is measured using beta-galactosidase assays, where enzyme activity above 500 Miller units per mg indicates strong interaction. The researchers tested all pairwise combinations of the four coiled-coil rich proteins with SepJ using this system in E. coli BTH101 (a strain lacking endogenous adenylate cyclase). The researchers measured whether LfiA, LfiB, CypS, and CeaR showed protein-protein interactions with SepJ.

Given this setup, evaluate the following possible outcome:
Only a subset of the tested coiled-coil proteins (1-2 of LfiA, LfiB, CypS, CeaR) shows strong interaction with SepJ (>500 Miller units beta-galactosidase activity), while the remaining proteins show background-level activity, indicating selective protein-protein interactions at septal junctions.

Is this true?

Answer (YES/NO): NO